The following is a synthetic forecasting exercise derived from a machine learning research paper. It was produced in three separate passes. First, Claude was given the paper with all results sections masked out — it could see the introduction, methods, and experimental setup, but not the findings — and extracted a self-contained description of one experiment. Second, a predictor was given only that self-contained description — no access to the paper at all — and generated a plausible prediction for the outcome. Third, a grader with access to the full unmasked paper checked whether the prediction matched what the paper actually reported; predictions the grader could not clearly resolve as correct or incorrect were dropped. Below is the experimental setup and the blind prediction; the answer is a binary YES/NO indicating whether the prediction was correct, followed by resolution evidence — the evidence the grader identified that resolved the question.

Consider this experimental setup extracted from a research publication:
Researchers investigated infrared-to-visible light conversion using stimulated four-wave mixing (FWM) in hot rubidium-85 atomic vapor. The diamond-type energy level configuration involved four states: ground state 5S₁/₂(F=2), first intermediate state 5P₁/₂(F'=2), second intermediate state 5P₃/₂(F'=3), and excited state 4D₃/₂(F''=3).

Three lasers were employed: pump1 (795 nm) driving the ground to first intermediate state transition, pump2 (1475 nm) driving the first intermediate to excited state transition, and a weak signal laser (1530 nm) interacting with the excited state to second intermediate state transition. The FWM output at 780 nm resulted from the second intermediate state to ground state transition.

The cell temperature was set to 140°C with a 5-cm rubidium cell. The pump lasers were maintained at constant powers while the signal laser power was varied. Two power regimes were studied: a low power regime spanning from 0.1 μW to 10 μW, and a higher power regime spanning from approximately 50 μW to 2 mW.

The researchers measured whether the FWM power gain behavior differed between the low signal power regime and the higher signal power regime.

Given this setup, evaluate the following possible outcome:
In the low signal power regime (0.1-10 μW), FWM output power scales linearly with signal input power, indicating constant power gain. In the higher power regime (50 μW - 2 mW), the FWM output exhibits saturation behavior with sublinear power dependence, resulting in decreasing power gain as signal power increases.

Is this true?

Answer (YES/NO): NO